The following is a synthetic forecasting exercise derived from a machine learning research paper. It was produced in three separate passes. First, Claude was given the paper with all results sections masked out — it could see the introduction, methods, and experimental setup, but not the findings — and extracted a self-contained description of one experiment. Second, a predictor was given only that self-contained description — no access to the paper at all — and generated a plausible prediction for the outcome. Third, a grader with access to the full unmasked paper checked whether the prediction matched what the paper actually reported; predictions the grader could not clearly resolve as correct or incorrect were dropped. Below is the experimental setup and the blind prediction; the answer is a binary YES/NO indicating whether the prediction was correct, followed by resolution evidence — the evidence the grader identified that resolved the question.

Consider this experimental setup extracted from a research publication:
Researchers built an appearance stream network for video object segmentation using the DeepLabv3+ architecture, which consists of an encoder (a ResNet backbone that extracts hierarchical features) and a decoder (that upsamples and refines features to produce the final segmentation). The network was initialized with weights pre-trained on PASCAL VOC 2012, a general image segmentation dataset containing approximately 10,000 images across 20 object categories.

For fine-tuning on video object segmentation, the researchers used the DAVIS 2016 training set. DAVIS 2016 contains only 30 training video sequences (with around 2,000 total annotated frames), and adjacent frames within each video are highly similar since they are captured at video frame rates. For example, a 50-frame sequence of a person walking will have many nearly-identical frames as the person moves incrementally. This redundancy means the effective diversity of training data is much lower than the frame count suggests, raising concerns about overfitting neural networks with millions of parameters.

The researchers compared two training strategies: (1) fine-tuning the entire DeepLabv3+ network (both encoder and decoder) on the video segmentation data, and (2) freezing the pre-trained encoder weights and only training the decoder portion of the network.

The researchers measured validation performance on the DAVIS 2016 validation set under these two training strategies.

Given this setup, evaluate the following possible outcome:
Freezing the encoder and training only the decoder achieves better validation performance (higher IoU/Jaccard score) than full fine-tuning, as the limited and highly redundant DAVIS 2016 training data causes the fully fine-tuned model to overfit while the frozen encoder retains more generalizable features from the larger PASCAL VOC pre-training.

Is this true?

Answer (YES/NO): YES